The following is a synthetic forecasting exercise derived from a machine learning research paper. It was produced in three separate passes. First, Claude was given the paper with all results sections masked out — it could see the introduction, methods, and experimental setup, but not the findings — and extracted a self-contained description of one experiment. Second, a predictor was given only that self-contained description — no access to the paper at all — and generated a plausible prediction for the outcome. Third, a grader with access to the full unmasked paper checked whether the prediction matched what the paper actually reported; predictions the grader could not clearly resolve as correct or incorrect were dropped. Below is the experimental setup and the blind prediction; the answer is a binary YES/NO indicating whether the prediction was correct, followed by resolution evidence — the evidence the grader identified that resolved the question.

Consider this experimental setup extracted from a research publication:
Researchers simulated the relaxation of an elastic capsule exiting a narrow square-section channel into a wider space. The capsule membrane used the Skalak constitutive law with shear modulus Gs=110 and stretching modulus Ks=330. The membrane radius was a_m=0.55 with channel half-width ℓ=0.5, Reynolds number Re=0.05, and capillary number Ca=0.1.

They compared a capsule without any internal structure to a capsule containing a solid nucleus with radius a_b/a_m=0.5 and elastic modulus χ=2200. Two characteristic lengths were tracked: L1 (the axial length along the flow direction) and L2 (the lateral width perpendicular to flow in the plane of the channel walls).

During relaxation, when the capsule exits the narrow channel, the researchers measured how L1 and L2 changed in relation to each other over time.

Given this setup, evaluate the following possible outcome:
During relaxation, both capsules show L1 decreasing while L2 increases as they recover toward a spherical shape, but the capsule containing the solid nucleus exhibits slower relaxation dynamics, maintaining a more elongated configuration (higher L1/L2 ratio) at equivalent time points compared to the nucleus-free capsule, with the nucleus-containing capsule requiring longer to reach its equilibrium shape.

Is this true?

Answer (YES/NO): NO